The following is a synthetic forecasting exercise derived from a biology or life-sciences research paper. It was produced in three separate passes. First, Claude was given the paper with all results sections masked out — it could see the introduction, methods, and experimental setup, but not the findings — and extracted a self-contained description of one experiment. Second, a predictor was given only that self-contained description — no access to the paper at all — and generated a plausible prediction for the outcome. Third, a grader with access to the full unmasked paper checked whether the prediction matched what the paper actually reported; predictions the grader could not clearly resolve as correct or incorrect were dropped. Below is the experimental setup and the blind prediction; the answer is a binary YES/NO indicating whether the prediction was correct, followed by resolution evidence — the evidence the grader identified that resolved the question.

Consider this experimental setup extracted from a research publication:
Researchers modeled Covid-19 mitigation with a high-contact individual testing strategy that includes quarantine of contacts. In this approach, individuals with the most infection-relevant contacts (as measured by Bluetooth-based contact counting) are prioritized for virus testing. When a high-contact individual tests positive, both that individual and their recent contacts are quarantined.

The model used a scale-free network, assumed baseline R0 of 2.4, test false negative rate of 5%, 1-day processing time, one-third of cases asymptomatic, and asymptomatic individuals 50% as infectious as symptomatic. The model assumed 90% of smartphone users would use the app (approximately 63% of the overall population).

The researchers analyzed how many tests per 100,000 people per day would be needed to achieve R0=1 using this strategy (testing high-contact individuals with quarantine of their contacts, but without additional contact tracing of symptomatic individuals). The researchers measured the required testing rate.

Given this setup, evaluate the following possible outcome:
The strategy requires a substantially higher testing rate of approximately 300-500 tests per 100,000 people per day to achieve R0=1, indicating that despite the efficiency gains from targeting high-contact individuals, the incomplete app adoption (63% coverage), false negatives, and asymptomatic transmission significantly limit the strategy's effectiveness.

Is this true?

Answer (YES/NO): YES